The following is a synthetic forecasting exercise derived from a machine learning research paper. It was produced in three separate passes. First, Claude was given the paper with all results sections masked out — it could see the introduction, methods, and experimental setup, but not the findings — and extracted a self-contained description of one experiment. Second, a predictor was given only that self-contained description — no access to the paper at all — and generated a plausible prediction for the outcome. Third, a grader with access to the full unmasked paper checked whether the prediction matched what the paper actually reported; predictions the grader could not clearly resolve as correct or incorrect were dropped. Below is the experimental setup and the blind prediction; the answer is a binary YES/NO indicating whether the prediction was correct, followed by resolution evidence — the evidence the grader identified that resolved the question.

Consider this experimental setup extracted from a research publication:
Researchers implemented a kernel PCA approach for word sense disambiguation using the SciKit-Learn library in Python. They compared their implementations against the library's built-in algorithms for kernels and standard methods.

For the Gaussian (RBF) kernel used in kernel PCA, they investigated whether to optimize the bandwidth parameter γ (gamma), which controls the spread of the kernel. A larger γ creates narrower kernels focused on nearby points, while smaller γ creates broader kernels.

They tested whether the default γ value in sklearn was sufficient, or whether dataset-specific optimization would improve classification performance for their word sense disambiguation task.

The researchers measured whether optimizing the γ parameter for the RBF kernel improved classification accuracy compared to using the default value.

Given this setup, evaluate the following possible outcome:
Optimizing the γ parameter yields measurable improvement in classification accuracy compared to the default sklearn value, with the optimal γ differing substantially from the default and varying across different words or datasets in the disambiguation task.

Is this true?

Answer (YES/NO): NO